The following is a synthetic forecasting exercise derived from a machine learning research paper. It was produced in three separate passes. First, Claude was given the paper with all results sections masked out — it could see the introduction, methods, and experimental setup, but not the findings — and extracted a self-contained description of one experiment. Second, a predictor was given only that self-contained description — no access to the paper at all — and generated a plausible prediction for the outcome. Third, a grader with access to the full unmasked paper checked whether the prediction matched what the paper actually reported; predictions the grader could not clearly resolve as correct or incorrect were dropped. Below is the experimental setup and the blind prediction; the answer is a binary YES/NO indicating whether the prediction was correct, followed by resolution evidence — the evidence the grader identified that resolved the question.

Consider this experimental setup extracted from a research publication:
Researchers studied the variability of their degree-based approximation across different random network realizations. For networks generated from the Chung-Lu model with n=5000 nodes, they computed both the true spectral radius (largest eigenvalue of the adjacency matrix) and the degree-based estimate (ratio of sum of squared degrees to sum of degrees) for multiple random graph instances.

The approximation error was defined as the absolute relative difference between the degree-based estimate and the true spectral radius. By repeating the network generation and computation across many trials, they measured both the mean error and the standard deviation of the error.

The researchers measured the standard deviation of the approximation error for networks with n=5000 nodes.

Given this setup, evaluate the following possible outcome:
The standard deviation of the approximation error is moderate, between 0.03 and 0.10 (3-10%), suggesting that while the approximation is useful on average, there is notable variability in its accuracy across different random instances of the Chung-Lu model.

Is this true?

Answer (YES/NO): NO